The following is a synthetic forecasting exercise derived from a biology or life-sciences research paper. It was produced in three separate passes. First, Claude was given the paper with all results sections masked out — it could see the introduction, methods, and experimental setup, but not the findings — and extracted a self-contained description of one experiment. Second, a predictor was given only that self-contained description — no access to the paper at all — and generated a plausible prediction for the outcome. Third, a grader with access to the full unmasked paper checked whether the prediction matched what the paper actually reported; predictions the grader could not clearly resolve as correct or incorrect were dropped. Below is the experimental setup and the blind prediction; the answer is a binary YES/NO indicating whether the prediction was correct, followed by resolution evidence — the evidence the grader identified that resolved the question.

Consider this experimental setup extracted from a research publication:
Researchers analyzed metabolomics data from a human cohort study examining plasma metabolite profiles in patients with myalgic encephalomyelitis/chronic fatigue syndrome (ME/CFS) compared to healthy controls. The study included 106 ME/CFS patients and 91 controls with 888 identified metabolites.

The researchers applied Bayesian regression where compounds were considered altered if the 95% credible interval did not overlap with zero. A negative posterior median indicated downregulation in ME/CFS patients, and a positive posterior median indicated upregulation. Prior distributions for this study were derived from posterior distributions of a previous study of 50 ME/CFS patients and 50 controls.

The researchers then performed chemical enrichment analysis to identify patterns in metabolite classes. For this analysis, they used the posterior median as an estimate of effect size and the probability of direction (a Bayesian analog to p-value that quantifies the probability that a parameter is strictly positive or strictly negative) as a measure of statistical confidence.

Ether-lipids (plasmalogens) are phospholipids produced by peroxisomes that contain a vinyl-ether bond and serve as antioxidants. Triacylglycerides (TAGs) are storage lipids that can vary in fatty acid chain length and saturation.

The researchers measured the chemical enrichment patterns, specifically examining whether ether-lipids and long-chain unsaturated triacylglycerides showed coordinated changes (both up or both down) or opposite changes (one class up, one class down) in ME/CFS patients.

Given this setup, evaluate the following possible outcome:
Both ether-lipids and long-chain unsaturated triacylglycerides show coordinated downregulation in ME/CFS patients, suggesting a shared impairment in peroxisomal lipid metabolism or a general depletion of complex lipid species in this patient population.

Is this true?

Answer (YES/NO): NO